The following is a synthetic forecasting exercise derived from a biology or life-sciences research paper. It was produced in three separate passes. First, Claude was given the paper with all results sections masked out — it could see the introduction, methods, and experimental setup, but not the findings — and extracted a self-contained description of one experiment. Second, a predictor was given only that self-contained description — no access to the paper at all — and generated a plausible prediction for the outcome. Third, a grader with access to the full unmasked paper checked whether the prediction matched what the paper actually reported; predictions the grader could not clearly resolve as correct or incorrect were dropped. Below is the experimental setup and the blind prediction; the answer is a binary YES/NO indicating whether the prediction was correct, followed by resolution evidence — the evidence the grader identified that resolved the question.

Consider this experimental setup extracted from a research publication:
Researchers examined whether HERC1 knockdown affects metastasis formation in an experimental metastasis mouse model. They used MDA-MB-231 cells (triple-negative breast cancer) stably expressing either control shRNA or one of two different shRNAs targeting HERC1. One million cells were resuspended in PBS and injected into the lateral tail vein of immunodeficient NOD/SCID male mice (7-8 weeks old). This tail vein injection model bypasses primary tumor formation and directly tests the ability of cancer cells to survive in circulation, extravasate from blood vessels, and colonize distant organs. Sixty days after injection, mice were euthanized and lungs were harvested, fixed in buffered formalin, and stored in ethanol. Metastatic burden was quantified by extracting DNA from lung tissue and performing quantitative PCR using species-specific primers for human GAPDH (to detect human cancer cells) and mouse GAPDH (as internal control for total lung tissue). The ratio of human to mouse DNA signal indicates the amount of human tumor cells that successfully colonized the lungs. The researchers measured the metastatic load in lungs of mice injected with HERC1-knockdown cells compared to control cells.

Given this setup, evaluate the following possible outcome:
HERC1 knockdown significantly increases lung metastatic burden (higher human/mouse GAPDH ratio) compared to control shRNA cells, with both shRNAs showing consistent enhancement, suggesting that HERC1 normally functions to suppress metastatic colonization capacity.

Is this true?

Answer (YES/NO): NO